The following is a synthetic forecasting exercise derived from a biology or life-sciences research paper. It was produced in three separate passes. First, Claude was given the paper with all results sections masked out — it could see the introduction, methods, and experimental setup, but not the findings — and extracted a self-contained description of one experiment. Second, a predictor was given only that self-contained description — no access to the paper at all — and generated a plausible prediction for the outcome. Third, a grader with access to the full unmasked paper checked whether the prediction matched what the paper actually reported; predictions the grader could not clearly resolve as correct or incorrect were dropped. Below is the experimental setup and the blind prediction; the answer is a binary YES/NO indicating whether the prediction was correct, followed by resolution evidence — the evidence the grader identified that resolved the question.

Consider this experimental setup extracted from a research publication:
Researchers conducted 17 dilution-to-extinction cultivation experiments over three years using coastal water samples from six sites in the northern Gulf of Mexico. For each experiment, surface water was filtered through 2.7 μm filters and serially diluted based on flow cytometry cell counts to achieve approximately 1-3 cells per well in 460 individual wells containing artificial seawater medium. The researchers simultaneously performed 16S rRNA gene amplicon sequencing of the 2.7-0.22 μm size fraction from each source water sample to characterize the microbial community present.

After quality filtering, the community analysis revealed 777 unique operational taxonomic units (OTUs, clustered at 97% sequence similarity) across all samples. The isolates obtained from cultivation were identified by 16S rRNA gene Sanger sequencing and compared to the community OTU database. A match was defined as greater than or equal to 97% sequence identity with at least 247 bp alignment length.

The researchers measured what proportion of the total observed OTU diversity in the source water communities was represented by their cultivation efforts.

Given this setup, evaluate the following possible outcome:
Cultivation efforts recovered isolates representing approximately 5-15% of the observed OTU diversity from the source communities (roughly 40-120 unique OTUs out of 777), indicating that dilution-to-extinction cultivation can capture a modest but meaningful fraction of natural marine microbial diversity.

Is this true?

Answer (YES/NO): YES